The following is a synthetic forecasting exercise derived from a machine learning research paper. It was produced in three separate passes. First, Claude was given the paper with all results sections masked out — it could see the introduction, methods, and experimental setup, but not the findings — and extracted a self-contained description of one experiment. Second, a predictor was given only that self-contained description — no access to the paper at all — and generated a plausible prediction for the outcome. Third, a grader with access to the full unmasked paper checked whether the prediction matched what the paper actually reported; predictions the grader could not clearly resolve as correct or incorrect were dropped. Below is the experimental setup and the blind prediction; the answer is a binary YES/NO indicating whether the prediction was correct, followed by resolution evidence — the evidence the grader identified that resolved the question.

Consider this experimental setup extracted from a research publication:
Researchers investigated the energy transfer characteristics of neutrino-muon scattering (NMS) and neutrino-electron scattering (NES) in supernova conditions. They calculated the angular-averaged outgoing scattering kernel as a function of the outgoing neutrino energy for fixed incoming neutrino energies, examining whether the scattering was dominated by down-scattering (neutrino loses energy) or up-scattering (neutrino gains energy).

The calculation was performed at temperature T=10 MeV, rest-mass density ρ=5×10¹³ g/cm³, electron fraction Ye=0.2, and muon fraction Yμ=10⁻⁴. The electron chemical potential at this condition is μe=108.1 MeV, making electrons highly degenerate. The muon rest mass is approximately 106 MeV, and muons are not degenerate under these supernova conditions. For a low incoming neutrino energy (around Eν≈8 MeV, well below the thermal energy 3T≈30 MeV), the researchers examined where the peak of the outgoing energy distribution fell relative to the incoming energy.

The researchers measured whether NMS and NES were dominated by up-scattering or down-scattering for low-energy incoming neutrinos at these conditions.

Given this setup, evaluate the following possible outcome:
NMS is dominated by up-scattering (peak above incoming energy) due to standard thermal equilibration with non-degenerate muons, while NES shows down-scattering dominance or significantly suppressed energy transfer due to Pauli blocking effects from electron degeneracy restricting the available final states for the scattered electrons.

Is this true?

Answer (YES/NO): NO